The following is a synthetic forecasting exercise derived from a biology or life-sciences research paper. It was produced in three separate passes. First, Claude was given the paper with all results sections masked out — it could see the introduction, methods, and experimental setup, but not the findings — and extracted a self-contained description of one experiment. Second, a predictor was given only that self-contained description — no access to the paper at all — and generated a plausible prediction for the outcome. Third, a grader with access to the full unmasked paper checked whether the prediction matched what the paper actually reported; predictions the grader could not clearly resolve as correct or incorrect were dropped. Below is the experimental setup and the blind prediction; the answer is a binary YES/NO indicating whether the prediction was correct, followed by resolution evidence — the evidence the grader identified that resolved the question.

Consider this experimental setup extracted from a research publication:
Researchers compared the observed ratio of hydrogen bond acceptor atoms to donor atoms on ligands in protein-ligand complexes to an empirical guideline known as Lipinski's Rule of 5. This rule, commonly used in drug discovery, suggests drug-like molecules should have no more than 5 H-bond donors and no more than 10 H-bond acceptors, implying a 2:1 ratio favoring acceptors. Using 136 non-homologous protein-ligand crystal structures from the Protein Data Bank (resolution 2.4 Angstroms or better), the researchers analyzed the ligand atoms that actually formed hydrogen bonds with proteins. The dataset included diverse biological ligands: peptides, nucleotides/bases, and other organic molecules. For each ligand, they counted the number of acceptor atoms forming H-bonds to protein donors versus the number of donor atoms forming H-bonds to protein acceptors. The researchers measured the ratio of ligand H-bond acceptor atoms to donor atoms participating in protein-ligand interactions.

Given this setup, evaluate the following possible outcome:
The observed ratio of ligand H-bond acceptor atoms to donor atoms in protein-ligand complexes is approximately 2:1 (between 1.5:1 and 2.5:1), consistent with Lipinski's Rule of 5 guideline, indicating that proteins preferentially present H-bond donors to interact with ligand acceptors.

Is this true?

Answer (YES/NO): YES